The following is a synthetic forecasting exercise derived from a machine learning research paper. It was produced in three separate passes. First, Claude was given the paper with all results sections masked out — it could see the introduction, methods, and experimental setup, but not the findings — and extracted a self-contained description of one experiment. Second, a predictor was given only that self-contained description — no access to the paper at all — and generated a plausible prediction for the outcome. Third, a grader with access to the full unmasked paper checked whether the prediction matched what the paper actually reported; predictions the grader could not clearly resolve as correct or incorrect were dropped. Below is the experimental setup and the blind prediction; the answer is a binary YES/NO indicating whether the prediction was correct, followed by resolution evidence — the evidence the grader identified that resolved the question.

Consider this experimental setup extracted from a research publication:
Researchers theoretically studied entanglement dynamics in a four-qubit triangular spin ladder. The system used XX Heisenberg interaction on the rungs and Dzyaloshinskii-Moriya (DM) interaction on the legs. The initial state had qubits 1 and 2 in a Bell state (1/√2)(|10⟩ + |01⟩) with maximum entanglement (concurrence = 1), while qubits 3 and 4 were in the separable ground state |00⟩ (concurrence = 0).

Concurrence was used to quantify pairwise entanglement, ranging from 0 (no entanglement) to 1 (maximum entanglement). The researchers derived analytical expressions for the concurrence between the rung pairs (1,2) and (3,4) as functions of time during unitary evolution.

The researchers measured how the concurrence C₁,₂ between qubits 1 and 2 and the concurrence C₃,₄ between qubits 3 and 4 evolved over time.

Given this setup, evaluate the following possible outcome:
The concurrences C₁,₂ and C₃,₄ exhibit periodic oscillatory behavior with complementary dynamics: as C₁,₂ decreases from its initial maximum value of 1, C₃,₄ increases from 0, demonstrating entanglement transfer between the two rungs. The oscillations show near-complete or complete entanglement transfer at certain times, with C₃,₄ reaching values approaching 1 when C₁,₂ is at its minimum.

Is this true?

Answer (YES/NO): YES